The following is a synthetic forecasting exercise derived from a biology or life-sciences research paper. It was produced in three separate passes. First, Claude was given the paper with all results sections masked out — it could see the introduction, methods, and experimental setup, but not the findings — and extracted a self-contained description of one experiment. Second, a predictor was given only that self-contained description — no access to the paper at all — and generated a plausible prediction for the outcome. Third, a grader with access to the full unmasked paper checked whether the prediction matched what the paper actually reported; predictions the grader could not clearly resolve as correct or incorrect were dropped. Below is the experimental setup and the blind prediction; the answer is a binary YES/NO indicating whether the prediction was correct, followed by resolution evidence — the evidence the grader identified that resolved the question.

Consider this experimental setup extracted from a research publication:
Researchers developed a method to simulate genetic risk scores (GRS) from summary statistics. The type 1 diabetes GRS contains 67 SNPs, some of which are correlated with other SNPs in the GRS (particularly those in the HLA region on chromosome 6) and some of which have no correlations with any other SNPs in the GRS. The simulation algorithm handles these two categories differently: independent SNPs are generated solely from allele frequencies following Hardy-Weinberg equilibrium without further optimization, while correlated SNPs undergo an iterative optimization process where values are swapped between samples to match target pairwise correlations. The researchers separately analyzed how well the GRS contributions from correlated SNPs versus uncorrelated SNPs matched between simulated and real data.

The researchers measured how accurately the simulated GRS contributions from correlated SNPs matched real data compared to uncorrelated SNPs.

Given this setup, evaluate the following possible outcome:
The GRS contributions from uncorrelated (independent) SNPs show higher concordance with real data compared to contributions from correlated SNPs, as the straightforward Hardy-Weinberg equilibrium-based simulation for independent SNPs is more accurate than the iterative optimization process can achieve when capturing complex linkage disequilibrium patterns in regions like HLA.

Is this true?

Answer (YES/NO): NO